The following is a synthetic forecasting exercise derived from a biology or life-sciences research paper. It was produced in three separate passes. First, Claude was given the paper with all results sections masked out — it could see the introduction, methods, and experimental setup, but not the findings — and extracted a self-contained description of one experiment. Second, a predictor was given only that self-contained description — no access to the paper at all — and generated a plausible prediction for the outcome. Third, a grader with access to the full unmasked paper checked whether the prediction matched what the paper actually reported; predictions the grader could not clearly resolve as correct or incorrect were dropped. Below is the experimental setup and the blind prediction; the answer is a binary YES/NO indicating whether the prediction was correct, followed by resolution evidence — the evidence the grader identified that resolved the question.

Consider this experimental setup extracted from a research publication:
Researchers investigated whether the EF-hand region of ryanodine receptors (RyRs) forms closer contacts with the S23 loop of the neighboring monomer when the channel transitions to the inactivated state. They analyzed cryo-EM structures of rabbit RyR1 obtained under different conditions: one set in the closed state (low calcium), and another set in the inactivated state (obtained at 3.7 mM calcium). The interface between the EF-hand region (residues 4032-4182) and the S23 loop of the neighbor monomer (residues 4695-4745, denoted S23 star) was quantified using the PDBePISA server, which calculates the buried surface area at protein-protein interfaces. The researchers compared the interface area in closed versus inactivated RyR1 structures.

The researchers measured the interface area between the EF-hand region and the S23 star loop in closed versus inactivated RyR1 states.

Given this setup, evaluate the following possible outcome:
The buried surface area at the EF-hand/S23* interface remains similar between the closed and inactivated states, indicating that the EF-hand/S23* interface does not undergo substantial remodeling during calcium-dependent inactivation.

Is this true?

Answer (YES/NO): NO